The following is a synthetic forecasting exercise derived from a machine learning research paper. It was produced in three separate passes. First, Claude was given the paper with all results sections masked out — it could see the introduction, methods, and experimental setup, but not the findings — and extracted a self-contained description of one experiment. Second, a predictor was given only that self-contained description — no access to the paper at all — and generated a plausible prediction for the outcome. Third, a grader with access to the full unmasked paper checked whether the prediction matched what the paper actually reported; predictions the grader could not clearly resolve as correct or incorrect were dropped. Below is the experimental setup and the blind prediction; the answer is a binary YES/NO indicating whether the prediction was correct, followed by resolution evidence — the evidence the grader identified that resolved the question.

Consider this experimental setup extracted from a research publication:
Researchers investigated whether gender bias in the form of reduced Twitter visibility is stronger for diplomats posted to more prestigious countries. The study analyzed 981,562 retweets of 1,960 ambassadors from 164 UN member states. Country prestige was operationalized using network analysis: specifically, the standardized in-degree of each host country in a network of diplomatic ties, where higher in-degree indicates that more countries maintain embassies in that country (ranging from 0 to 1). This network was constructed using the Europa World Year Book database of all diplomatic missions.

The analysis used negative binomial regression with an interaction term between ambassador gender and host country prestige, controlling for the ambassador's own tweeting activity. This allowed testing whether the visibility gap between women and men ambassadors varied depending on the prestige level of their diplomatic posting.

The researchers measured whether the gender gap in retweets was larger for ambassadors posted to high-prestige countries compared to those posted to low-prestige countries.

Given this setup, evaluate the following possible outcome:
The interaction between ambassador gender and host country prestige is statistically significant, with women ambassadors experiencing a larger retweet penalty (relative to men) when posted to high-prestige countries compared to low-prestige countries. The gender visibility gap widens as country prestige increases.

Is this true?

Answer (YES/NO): YES